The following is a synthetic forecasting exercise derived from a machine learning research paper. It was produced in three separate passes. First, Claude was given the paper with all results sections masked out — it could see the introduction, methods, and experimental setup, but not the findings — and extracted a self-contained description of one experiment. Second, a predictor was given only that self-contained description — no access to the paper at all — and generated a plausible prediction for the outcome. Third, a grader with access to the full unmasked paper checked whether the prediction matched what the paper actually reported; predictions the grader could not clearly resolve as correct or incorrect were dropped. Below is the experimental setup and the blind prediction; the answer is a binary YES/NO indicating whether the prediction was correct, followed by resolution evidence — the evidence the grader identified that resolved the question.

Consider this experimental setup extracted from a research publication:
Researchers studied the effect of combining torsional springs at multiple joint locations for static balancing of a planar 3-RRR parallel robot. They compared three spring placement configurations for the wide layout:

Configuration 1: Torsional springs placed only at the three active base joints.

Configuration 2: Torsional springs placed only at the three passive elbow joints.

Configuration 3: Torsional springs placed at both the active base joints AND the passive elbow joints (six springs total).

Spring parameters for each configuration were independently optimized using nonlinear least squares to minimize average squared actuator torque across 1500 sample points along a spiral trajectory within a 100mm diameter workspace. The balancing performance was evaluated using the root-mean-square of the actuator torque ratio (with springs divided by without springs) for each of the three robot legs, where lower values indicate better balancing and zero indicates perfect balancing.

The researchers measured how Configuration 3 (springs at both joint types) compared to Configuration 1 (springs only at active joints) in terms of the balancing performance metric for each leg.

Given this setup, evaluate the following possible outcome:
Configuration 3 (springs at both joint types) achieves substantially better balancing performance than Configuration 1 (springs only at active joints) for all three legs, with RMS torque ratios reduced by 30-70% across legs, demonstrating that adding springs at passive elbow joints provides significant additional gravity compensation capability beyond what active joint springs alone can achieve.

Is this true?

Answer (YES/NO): NO